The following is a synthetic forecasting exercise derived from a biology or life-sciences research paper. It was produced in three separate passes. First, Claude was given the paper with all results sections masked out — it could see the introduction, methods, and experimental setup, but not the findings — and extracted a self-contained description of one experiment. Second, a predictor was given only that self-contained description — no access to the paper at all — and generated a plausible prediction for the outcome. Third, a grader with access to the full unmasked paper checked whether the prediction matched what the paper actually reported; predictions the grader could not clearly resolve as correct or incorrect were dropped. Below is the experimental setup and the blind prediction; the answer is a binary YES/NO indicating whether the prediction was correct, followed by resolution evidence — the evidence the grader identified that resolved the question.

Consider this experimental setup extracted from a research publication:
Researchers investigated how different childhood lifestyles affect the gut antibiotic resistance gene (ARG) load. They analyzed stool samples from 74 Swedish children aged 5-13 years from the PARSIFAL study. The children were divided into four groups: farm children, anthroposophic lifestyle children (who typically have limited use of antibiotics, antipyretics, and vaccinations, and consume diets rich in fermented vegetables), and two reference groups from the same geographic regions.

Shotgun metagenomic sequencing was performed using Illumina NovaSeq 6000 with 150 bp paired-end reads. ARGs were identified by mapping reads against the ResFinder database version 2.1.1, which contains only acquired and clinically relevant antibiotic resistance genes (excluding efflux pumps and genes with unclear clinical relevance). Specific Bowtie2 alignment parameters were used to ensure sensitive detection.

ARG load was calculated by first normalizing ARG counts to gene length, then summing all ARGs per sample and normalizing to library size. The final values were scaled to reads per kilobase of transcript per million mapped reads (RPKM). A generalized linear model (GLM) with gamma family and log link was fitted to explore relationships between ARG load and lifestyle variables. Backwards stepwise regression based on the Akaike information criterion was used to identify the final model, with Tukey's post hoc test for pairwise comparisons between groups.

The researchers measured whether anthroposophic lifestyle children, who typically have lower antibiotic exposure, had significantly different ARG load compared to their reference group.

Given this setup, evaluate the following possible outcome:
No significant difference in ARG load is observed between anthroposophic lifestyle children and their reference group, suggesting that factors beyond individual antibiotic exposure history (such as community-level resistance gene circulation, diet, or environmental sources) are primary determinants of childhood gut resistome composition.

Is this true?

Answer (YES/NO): YES